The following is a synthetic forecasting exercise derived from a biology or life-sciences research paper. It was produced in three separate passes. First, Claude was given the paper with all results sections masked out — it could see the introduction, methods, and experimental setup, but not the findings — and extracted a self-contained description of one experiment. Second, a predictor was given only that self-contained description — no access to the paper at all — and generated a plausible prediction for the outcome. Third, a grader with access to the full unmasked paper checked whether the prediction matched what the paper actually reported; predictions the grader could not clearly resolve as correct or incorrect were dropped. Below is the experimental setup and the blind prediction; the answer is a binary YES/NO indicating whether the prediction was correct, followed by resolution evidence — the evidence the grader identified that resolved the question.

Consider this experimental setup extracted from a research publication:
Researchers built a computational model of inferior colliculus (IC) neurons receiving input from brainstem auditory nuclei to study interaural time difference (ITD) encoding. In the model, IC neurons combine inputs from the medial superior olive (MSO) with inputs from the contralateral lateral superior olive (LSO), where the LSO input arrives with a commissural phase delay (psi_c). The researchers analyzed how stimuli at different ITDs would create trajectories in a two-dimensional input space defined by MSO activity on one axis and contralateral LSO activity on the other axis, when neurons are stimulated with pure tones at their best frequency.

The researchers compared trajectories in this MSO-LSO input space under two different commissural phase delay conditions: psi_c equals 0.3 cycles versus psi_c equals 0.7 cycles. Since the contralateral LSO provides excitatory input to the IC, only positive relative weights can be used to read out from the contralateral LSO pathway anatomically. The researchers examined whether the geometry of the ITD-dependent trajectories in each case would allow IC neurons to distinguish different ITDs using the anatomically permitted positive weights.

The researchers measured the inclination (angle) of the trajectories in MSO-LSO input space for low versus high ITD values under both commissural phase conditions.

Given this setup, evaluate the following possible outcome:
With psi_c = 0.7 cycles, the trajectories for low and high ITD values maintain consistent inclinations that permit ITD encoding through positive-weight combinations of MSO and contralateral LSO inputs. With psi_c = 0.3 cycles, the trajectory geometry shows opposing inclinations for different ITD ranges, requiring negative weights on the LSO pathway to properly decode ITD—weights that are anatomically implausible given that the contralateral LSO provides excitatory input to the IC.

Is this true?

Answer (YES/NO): NO